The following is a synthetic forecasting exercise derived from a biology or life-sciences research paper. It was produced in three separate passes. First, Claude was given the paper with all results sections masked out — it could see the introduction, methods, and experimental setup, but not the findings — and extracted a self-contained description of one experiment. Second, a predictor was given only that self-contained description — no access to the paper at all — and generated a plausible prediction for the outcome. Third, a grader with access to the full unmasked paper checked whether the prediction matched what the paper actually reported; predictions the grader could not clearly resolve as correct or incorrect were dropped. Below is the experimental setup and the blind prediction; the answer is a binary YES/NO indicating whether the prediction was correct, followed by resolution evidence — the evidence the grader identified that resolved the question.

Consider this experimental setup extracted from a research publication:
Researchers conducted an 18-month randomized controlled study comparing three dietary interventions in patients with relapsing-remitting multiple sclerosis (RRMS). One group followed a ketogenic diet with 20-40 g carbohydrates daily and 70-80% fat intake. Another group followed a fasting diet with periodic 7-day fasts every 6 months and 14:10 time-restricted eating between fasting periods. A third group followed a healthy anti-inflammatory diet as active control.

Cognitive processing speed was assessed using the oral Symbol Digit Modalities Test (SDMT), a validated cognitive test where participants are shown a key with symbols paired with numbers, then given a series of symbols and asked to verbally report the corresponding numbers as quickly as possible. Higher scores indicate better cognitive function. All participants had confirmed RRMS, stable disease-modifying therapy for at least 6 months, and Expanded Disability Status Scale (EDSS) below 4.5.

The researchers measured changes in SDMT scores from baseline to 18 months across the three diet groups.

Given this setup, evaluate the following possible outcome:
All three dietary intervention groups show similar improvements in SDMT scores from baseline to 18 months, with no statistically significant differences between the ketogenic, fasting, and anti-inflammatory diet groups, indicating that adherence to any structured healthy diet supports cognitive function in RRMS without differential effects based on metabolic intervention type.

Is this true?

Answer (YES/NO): NO